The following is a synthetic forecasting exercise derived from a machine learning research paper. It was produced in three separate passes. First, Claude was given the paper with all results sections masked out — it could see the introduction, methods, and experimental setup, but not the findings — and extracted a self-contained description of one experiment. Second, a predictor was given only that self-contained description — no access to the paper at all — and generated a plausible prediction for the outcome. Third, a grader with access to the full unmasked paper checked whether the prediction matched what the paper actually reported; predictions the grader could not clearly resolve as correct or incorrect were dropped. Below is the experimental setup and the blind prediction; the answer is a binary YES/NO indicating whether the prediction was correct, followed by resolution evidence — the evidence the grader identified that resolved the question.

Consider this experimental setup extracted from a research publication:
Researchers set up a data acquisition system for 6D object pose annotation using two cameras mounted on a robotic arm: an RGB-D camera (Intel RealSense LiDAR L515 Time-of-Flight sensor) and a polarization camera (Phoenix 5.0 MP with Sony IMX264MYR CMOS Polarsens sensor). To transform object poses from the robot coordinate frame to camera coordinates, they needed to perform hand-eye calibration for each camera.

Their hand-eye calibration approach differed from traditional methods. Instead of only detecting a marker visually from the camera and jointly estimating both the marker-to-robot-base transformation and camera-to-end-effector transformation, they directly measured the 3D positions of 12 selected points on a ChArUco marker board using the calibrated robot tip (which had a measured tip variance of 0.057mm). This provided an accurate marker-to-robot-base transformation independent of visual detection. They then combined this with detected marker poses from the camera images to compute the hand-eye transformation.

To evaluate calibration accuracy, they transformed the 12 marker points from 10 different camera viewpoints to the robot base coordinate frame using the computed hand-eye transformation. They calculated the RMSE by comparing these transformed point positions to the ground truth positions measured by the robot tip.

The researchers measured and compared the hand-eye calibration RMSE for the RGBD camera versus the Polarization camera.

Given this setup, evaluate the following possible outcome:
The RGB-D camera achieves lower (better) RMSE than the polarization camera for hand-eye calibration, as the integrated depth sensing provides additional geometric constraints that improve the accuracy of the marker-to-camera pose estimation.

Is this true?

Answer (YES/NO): NO